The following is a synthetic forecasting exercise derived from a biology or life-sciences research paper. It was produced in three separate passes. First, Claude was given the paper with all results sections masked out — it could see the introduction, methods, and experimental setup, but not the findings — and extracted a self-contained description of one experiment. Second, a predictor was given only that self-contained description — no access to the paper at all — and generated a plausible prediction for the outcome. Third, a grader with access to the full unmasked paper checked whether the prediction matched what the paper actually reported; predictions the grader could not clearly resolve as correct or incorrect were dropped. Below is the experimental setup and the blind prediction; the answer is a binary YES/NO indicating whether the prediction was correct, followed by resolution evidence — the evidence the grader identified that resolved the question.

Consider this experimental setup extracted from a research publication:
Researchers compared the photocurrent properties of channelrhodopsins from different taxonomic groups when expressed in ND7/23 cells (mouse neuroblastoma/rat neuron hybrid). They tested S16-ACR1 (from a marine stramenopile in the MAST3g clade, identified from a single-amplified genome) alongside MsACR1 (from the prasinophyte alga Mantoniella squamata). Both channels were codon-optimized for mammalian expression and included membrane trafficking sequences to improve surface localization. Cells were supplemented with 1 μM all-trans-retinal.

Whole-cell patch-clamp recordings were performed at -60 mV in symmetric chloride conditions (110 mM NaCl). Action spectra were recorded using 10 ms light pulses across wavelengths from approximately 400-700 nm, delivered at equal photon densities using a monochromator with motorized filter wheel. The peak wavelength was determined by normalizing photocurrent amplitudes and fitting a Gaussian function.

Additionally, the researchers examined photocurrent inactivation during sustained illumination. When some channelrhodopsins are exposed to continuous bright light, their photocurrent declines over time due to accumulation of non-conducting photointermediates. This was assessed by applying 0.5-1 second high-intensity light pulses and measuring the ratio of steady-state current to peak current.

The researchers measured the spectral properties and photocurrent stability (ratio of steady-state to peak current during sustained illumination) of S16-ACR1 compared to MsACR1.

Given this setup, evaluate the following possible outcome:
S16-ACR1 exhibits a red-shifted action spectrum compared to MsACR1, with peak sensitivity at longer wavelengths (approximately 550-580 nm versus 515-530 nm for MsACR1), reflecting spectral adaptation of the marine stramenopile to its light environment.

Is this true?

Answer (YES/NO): NO